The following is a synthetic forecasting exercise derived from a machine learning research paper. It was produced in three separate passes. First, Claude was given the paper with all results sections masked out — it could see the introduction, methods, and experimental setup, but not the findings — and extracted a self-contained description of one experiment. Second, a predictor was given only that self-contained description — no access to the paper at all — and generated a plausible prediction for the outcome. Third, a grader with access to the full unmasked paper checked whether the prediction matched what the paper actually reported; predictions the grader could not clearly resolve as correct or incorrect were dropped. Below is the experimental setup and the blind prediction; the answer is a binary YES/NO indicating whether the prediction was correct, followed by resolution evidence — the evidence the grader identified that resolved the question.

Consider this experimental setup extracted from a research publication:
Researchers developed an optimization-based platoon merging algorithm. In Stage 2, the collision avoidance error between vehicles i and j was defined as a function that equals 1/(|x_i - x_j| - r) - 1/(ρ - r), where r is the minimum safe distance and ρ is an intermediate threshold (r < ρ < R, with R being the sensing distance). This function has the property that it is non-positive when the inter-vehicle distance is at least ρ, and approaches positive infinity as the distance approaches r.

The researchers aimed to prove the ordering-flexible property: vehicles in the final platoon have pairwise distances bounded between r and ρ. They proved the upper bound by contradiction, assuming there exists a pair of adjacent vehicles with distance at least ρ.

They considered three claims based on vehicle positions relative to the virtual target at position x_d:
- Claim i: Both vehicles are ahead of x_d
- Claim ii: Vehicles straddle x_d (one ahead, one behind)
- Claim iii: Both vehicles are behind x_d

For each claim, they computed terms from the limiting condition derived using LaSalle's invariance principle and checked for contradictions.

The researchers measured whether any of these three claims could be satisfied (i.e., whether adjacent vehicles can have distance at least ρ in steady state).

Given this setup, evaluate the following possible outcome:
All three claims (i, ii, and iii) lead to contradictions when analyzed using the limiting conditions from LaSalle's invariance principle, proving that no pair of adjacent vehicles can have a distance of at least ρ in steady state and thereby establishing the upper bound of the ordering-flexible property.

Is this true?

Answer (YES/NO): YES